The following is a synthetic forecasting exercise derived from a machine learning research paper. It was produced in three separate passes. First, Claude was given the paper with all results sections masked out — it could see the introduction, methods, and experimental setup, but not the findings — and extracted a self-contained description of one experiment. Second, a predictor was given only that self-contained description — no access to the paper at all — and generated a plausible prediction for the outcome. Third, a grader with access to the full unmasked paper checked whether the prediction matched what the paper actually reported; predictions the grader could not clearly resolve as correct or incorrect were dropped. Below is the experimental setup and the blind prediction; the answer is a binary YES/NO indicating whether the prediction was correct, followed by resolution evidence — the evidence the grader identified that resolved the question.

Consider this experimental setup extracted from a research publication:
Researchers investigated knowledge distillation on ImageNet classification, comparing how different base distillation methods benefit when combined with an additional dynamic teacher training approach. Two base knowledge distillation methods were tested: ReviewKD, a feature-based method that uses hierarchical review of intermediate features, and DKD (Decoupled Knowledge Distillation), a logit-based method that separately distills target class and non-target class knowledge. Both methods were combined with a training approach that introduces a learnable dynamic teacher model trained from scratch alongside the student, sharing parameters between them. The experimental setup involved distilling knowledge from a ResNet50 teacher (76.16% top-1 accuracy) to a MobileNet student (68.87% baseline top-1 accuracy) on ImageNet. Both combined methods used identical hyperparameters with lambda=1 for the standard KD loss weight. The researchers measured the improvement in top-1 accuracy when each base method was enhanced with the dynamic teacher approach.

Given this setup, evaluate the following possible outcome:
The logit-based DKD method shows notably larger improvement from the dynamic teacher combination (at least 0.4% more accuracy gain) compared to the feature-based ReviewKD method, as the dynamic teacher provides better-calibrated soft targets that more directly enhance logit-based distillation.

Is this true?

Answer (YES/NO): YES